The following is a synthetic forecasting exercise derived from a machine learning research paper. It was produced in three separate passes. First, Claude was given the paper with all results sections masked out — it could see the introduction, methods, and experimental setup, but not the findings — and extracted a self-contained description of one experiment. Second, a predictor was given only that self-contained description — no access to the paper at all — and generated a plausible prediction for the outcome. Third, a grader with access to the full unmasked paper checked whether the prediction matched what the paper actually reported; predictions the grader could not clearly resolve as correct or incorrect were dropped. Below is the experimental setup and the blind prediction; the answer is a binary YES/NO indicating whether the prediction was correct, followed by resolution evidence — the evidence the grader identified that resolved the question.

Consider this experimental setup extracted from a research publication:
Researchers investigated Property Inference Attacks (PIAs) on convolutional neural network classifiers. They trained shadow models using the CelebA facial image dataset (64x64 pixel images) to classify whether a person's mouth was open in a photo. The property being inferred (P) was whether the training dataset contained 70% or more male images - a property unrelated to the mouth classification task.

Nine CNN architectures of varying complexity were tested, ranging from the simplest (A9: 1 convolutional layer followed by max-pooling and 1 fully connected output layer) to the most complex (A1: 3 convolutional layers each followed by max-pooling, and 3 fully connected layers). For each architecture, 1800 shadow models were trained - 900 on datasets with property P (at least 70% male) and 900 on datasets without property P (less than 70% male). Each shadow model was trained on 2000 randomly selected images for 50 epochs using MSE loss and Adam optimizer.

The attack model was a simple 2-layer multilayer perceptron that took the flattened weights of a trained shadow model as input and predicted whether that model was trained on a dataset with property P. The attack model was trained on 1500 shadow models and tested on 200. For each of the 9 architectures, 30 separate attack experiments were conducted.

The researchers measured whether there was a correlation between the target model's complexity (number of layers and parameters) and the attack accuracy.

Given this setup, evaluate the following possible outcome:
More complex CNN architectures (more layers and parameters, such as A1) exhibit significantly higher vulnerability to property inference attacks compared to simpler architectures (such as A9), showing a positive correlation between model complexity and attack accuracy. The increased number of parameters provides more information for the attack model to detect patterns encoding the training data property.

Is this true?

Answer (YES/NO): NO